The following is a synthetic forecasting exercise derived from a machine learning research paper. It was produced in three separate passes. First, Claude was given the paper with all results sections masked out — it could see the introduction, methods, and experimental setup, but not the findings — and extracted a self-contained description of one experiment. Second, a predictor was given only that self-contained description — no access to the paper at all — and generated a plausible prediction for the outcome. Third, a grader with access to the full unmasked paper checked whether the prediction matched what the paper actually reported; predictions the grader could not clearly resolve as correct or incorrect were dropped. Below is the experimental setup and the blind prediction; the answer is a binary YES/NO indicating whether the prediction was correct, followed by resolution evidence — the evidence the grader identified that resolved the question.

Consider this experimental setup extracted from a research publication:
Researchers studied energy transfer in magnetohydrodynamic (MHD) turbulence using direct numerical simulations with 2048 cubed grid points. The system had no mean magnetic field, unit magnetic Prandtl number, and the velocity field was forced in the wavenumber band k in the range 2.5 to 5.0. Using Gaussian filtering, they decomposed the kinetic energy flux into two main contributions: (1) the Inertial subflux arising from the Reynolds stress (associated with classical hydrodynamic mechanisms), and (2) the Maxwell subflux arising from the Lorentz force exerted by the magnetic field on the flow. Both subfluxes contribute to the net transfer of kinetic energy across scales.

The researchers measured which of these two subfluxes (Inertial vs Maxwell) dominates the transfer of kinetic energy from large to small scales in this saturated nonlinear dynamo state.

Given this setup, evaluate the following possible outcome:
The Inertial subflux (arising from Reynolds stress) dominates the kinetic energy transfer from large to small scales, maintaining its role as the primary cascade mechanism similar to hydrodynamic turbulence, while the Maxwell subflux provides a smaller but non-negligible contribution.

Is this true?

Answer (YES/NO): NO